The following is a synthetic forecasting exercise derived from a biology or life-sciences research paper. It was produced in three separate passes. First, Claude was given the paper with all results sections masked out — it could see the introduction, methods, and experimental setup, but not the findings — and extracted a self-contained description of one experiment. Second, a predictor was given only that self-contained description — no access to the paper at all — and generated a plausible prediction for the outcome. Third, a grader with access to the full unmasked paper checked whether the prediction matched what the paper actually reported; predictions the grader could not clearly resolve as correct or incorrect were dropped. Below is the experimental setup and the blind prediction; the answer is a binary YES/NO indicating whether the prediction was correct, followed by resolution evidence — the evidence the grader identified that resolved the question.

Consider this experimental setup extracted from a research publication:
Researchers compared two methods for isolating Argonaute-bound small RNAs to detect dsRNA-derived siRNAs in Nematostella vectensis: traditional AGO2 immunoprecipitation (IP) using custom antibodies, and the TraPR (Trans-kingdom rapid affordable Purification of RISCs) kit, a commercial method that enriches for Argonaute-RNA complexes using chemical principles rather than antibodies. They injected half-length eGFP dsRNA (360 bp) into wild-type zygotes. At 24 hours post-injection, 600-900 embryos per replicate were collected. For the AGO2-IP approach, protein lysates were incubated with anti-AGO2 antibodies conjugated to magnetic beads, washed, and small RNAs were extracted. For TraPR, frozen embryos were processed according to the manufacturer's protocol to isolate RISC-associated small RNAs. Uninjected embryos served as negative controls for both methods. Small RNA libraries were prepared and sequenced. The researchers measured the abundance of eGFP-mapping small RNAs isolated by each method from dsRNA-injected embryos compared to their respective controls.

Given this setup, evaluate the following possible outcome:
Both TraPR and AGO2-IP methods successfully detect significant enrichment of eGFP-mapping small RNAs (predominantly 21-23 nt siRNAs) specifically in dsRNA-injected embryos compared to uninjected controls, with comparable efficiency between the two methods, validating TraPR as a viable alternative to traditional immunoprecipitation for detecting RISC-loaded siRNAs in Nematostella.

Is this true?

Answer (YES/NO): NO